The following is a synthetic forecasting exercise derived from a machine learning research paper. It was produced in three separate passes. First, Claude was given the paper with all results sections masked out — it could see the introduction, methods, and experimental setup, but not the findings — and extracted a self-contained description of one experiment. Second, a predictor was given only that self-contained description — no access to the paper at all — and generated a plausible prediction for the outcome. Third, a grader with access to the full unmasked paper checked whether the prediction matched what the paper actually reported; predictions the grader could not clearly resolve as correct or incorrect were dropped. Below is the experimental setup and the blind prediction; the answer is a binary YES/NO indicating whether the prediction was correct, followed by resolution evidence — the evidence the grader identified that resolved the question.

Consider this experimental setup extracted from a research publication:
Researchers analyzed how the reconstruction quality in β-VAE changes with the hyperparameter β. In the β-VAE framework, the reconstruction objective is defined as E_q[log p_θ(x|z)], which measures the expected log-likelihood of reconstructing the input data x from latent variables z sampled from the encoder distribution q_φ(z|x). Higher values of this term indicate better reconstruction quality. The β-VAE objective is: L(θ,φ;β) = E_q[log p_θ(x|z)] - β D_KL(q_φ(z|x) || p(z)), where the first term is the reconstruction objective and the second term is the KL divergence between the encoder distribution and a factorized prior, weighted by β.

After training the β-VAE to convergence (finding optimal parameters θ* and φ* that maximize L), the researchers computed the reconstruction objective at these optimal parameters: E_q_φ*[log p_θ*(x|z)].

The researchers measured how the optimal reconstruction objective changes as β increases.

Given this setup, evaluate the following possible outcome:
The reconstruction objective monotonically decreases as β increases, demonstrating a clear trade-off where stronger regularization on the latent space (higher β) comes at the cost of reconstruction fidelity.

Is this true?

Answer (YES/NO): YES